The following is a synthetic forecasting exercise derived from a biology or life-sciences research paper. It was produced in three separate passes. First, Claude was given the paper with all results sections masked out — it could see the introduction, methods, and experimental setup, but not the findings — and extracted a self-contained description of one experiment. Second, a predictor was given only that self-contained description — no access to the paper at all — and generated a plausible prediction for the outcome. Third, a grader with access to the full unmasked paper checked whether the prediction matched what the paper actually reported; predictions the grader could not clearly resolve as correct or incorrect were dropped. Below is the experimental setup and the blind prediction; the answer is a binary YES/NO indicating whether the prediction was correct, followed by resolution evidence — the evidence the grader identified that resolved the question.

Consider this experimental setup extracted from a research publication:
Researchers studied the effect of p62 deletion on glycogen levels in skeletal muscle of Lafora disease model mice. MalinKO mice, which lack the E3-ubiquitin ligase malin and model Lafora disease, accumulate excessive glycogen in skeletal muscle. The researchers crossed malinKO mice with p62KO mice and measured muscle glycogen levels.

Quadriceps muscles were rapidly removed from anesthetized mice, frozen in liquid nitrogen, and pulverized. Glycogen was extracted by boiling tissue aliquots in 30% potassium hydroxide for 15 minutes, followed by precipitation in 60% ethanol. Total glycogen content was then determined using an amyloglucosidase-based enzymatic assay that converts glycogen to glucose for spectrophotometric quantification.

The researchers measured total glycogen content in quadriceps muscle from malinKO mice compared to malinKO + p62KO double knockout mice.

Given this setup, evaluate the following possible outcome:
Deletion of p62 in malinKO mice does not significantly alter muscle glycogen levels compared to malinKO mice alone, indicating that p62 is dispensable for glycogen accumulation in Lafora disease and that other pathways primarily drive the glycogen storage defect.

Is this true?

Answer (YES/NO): YES